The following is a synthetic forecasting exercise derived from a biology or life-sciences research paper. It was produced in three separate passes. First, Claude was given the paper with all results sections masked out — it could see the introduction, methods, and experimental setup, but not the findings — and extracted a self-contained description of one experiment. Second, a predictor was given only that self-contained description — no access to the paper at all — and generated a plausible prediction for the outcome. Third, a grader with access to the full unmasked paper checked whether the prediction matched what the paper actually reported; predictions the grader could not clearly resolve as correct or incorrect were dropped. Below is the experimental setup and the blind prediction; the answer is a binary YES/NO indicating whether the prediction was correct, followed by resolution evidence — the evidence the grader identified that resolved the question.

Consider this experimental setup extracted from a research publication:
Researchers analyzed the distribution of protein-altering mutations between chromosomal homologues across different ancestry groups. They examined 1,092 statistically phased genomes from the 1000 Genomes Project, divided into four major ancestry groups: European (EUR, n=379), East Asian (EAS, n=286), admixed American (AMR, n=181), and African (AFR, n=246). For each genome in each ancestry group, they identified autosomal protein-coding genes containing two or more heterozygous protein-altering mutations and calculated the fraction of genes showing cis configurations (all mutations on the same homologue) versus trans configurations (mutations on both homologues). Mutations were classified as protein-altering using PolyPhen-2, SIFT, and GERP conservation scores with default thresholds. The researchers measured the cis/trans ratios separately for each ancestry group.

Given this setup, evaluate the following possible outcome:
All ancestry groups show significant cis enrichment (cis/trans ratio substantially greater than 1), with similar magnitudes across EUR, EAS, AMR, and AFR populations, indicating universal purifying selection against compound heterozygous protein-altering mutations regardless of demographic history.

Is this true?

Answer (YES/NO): NO